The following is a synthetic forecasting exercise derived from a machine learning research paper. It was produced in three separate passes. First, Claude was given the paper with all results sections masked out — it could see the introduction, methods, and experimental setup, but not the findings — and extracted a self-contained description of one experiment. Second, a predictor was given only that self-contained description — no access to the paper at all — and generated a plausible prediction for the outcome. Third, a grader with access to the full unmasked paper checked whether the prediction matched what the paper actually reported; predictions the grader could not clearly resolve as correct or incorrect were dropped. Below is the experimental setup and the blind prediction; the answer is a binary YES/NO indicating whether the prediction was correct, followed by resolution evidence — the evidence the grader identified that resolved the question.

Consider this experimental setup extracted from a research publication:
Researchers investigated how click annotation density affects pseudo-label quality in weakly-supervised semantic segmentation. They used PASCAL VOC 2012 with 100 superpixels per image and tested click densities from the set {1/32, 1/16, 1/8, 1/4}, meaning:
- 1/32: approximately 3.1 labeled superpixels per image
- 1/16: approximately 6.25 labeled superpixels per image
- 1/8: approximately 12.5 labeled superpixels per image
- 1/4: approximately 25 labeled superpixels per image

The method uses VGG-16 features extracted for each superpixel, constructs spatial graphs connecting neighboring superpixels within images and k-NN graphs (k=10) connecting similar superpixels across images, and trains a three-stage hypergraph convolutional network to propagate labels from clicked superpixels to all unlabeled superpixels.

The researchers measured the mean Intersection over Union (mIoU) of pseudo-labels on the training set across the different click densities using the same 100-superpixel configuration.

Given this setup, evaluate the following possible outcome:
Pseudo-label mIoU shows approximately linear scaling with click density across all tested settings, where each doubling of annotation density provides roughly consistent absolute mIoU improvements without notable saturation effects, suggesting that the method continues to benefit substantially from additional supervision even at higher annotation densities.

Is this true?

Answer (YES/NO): NO